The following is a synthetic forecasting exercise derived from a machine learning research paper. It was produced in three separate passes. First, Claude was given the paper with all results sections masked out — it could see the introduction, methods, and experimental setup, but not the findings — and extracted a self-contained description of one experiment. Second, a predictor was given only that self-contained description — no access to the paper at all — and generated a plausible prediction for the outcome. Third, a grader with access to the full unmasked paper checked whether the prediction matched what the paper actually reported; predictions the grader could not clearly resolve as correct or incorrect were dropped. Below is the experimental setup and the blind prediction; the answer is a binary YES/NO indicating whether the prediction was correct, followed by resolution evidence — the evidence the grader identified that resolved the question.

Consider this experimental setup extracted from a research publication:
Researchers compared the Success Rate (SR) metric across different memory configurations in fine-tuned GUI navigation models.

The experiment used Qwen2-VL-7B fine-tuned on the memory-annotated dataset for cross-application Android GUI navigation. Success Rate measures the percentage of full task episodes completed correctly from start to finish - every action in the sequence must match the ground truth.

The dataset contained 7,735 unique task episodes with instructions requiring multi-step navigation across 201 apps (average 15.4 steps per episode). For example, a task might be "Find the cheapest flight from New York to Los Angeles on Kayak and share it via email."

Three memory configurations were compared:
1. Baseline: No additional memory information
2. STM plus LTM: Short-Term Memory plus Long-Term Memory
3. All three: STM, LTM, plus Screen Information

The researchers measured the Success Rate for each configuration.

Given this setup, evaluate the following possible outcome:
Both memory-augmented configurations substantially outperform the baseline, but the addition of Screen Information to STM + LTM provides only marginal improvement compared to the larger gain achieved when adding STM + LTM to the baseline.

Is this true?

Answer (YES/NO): NO